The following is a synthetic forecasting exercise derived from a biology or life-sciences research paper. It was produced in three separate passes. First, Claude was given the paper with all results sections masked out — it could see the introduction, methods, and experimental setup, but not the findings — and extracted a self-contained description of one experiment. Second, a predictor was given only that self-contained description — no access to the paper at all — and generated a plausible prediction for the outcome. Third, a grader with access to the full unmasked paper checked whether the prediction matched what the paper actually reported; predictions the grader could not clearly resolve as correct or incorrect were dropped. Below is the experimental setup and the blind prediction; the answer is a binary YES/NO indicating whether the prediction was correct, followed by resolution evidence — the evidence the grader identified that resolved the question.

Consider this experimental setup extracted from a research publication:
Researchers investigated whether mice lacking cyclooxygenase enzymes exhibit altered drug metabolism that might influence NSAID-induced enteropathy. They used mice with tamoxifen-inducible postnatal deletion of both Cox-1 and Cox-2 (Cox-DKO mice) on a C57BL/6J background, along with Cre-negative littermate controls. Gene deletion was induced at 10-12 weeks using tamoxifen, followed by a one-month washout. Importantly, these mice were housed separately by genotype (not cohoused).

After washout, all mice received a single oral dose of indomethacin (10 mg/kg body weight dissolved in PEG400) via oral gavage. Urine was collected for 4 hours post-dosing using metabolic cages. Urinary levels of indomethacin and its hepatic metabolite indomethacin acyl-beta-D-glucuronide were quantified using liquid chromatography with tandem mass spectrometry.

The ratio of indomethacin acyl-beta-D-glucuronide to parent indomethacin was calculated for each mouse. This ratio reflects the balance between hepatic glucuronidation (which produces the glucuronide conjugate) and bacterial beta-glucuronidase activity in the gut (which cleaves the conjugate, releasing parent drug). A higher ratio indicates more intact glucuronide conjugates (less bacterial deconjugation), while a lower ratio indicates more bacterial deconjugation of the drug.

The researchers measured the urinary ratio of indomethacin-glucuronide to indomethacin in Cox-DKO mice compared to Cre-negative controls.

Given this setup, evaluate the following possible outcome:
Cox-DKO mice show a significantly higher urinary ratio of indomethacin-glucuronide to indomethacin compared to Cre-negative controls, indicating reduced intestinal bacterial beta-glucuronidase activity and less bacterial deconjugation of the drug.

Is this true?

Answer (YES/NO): NO